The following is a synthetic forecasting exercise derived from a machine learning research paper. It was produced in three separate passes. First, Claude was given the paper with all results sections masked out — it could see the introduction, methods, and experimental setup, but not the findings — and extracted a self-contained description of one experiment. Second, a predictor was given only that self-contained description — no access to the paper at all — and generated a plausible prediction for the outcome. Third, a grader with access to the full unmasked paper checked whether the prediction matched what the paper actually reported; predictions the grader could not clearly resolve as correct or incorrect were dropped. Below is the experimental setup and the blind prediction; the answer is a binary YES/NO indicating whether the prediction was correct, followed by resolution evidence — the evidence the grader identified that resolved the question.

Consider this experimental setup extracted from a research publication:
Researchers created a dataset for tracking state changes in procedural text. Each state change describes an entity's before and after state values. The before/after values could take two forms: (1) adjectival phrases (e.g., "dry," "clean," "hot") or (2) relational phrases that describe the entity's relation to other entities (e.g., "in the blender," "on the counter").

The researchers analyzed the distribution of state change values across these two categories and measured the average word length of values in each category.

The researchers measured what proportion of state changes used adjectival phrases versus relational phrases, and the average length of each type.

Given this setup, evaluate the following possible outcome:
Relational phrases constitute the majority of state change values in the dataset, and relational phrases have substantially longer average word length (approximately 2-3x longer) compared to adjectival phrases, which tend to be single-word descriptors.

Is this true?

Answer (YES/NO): NO